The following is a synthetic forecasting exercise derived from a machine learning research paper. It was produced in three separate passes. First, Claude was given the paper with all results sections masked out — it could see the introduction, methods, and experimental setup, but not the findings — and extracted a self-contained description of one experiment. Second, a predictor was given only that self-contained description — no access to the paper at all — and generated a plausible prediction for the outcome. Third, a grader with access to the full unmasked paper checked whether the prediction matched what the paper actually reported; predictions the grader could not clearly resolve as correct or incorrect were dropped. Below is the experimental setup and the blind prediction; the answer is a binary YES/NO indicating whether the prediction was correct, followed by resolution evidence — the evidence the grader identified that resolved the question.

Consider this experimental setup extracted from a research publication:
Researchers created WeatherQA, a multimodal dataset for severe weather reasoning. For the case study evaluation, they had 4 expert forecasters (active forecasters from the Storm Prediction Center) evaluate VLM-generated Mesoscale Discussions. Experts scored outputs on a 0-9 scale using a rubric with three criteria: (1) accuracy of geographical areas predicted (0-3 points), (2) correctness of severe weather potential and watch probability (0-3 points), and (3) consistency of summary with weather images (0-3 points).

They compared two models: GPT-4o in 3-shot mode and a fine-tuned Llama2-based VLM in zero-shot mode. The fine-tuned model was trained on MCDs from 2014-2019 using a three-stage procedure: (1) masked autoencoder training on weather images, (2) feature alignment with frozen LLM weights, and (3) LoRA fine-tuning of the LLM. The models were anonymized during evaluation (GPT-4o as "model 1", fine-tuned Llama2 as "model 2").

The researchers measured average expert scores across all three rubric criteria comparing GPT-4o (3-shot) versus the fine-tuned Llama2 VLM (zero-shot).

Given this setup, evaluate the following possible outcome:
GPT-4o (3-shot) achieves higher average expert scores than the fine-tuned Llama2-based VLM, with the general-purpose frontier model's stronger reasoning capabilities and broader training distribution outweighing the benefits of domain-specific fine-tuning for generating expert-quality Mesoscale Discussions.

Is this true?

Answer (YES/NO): NO